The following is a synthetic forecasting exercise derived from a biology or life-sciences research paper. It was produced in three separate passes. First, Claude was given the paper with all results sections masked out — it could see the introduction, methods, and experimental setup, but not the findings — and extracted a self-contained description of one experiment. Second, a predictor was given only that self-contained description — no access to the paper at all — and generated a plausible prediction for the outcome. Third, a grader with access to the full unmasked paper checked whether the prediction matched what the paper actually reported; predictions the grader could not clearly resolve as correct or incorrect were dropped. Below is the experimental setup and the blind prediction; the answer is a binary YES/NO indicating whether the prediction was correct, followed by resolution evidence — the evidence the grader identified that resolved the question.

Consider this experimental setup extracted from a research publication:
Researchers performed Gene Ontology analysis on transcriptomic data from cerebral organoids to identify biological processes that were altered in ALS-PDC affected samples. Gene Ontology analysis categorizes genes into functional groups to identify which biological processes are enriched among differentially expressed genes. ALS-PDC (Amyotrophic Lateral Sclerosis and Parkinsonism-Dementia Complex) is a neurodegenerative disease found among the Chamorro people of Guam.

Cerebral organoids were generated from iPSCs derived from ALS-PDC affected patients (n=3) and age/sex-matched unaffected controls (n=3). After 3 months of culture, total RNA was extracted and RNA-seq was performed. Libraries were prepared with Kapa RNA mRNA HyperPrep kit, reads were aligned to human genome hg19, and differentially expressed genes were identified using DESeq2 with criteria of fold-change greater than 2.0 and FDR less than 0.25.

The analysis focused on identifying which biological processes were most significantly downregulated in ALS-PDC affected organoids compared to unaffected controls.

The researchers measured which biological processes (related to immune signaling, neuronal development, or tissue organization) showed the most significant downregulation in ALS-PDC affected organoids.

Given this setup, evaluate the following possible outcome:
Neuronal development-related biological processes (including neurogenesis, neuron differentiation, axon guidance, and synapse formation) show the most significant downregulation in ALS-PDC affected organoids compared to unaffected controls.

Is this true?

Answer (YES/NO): NO